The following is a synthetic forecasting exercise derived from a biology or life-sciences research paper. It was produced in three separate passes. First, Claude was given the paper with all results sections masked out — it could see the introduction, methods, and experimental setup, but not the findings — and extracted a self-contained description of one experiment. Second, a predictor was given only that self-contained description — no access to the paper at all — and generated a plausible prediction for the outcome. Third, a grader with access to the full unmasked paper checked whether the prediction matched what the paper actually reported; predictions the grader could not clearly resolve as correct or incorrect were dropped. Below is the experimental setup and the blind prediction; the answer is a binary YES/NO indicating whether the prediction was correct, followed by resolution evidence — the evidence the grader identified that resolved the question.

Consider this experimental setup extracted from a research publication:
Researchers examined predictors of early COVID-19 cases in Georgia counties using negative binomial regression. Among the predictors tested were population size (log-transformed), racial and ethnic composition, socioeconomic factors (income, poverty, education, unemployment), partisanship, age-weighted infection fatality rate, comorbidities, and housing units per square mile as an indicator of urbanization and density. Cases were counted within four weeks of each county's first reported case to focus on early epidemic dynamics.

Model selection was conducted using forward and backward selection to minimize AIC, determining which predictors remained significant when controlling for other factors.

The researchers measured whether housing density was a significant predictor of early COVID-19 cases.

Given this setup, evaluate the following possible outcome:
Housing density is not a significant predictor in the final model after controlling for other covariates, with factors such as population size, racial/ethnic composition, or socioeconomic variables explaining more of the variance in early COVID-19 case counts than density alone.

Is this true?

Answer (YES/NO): YES